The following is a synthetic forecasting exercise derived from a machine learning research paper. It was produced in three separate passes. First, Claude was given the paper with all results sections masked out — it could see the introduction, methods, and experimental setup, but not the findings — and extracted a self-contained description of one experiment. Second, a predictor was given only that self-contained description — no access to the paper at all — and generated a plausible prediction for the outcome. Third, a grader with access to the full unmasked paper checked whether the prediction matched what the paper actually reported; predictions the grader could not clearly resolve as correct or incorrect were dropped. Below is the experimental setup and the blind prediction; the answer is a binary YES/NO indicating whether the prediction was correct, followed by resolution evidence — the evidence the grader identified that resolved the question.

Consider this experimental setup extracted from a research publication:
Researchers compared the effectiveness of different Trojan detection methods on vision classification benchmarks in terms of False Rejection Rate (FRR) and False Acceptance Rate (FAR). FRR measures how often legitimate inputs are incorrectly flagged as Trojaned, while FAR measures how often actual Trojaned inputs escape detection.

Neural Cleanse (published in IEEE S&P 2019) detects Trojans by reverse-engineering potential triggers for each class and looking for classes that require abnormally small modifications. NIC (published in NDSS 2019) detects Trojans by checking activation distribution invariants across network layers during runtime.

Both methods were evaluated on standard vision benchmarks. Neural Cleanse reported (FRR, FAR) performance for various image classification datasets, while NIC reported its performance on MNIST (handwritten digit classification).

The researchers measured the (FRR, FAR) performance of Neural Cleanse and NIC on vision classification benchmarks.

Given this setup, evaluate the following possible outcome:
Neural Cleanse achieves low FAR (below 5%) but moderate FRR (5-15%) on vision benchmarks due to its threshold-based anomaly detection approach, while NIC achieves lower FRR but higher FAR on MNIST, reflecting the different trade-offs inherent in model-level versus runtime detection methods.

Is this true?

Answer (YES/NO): NO